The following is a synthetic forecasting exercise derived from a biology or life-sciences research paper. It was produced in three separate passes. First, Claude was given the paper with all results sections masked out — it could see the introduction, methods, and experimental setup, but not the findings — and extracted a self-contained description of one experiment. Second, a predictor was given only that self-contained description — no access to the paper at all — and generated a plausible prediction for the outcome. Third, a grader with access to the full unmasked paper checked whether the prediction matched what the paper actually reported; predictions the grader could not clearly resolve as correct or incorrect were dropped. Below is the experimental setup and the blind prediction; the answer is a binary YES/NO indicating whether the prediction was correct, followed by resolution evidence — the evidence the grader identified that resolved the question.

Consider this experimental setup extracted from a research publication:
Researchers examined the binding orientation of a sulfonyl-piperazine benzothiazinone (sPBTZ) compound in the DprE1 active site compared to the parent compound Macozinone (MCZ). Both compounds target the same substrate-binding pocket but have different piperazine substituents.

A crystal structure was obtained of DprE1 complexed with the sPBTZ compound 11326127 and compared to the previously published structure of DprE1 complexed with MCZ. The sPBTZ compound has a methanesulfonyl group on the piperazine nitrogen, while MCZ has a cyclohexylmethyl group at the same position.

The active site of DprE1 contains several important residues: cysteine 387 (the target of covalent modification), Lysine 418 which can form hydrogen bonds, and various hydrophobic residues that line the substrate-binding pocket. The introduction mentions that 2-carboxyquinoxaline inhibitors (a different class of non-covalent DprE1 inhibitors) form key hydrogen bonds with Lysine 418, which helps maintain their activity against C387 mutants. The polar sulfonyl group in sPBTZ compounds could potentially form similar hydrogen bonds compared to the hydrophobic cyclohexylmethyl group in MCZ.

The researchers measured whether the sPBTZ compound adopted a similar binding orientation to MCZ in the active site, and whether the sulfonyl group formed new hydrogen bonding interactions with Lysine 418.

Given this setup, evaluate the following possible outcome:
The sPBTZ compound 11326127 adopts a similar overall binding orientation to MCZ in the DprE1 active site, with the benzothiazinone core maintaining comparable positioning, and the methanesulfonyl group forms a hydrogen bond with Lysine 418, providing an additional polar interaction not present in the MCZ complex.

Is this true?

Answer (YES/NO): NO